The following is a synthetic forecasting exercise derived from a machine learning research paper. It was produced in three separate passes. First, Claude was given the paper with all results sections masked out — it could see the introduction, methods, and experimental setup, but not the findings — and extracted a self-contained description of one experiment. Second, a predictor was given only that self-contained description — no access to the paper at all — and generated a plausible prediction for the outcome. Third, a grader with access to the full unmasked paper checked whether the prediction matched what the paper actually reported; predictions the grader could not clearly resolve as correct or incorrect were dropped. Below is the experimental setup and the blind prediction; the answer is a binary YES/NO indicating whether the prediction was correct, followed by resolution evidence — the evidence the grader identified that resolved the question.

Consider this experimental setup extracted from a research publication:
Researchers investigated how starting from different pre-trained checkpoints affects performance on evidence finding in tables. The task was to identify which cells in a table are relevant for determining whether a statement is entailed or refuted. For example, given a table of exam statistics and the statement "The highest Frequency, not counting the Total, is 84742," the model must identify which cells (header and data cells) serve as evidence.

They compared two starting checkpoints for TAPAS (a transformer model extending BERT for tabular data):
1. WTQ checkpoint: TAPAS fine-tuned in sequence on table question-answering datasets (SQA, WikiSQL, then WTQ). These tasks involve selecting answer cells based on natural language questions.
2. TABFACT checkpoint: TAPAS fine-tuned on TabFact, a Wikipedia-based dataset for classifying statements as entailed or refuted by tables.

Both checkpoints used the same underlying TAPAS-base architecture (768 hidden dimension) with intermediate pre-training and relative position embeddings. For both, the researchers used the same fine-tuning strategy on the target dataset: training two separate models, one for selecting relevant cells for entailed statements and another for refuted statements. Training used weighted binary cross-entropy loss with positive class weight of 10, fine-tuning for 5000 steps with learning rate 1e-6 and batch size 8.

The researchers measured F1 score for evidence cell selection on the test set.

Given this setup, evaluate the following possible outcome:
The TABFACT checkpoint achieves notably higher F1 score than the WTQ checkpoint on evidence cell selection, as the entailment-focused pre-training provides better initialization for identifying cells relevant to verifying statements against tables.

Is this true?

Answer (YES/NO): YES